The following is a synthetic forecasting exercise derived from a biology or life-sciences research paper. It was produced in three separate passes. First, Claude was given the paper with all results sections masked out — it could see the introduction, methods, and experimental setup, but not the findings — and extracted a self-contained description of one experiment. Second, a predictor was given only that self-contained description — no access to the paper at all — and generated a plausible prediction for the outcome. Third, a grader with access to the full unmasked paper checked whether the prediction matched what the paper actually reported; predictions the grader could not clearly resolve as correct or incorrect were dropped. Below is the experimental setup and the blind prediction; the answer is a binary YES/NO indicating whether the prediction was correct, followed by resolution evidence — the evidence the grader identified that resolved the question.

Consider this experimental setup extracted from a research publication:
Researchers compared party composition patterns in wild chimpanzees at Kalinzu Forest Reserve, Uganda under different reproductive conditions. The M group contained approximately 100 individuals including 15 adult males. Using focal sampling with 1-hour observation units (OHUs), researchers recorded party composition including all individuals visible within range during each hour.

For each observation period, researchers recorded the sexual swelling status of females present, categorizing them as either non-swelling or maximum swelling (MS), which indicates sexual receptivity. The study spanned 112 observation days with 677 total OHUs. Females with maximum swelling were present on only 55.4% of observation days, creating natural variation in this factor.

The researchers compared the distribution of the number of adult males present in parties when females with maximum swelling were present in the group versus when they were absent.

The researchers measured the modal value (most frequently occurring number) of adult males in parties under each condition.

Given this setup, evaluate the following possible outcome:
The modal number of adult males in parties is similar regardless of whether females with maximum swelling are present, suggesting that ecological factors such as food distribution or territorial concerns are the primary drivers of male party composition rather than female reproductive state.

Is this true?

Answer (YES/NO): NO